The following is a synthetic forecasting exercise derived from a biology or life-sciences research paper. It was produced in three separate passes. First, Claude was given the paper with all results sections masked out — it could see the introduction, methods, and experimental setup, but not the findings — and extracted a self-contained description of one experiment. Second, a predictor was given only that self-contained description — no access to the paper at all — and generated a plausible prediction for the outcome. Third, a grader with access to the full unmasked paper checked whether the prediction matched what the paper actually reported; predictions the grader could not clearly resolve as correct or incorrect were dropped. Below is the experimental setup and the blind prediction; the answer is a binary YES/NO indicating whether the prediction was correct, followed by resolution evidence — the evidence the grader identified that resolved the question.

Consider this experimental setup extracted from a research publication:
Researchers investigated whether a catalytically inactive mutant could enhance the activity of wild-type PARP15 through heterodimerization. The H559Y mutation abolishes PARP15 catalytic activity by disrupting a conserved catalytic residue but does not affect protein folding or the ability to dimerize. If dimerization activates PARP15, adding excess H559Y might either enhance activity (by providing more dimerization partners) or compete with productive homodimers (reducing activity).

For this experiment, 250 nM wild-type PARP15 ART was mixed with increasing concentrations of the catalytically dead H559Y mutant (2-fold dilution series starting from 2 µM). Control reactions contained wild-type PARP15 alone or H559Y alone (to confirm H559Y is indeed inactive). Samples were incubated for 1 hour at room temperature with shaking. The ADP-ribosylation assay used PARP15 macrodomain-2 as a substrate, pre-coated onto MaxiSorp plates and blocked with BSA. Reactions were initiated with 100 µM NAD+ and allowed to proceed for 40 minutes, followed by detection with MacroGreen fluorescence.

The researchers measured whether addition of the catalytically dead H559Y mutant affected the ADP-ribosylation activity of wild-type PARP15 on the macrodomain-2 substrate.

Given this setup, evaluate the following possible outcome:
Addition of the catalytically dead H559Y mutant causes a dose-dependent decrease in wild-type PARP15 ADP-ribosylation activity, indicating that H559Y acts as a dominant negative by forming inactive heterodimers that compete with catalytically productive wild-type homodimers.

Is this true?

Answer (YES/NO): NO